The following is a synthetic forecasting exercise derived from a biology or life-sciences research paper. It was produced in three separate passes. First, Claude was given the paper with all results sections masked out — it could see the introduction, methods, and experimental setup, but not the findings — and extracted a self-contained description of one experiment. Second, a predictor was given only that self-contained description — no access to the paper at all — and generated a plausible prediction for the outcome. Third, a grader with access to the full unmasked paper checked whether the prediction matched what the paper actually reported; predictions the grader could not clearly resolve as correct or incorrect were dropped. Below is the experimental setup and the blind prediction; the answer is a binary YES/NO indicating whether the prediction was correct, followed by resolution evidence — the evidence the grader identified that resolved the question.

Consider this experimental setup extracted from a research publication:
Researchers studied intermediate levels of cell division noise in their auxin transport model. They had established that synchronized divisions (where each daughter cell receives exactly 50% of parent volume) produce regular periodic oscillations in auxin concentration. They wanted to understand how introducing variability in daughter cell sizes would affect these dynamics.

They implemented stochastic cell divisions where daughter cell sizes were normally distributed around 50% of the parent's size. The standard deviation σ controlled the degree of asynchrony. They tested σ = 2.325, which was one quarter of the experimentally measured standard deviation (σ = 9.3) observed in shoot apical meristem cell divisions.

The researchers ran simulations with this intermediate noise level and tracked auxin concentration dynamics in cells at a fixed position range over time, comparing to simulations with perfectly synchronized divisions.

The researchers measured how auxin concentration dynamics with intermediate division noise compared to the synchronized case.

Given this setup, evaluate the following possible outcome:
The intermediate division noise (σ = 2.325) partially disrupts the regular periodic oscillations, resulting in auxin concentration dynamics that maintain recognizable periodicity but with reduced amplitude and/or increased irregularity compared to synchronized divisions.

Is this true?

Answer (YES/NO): YES